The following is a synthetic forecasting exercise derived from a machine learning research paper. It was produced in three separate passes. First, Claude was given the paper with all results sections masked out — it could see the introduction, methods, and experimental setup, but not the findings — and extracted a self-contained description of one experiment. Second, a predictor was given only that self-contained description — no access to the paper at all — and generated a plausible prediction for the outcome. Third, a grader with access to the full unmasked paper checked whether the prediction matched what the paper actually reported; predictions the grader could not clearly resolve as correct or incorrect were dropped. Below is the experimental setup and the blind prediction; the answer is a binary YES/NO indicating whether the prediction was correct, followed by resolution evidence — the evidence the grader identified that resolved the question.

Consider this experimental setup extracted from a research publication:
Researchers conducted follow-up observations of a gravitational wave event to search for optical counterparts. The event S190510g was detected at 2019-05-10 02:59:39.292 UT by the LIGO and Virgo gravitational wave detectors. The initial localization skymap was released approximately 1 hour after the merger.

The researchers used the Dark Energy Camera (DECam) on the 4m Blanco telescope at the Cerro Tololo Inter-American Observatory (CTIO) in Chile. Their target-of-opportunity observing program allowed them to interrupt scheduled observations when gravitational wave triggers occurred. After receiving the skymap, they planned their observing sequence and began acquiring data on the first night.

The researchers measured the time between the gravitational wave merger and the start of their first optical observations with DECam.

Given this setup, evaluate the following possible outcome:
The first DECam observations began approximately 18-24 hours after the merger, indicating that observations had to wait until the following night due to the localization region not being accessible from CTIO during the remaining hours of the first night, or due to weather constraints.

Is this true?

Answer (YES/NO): NO